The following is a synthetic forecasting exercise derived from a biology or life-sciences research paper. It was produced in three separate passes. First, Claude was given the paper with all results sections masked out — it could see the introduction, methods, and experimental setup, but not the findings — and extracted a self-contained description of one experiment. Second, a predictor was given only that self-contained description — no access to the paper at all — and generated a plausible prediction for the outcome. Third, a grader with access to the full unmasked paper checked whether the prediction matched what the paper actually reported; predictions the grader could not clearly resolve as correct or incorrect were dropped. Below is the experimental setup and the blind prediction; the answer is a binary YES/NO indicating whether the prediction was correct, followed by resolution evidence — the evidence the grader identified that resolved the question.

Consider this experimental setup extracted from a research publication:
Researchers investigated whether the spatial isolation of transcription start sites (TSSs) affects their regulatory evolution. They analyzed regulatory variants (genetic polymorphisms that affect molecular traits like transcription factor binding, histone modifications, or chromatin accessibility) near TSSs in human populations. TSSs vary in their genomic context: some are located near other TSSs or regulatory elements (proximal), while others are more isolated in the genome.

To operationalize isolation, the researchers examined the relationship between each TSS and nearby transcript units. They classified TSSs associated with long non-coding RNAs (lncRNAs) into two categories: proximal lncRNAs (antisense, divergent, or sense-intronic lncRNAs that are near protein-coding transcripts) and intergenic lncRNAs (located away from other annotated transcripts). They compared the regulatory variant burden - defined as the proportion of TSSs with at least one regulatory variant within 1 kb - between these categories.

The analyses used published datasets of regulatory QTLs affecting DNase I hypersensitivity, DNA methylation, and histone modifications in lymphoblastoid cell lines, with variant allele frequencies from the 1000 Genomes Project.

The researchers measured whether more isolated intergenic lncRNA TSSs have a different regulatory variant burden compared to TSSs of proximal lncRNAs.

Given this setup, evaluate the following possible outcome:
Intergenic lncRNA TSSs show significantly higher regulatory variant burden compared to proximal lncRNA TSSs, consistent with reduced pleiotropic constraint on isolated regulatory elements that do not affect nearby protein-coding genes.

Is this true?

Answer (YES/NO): NO